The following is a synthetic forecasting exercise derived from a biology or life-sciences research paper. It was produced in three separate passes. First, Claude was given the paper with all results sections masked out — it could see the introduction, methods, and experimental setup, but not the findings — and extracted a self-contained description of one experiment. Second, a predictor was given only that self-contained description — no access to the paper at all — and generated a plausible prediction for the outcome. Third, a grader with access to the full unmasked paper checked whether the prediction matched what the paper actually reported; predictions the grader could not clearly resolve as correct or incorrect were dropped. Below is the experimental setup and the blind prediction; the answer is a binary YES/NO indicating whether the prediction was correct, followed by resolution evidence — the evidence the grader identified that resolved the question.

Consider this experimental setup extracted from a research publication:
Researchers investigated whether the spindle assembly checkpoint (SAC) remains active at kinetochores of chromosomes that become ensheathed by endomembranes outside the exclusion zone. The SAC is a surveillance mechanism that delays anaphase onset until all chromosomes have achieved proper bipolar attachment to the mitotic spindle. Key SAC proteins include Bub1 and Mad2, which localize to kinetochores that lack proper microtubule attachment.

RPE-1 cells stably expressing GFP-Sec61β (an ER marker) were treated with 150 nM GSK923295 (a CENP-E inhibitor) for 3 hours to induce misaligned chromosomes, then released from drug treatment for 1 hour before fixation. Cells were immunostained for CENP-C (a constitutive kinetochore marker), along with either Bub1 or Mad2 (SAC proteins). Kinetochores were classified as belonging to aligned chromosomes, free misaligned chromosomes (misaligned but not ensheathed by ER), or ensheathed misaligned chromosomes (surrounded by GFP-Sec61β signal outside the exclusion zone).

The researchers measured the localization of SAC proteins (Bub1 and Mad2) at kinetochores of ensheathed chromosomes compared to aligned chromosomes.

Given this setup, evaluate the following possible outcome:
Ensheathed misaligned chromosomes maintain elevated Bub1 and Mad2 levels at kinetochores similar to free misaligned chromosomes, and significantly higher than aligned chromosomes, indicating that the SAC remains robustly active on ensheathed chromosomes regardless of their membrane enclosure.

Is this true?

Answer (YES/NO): YES